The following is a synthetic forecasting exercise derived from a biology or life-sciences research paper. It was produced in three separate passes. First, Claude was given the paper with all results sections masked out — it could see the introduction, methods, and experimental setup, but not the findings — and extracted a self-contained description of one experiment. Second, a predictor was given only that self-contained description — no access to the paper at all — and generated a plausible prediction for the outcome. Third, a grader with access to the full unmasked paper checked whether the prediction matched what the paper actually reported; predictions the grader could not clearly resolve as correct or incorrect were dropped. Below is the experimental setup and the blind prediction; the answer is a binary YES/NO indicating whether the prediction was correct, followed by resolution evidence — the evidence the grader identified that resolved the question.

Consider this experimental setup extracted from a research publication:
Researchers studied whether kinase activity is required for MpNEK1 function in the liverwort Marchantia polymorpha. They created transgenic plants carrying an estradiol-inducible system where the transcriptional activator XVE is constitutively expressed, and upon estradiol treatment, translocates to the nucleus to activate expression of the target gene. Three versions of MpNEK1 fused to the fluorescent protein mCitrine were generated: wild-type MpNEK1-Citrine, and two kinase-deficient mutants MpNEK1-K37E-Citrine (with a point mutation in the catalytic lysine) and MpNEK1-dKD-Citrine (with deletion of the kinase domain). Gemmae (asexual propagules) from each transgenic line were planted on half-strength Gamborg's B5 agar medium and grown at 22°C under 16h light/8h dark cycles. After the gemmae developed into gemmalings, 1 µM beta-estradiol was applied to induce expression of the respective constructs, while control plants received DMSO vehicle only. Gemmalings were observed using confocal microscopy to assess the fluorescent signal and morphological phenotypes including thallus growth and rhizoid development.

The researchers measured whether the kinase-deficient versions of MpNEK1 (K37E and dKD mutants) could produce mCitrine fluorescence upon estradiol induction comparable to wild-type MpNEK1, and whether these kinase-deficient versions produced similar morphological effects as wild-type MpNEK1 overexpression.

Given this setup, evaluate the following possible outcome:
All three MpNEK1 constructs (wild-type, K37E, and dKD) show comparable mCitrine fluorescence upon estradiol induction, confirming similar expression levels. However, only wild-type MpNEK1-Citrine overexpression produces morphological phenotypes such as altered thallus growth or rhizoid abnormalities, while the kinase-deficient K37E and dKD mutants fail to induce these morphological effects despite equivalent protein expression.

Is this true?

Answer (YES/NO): NO